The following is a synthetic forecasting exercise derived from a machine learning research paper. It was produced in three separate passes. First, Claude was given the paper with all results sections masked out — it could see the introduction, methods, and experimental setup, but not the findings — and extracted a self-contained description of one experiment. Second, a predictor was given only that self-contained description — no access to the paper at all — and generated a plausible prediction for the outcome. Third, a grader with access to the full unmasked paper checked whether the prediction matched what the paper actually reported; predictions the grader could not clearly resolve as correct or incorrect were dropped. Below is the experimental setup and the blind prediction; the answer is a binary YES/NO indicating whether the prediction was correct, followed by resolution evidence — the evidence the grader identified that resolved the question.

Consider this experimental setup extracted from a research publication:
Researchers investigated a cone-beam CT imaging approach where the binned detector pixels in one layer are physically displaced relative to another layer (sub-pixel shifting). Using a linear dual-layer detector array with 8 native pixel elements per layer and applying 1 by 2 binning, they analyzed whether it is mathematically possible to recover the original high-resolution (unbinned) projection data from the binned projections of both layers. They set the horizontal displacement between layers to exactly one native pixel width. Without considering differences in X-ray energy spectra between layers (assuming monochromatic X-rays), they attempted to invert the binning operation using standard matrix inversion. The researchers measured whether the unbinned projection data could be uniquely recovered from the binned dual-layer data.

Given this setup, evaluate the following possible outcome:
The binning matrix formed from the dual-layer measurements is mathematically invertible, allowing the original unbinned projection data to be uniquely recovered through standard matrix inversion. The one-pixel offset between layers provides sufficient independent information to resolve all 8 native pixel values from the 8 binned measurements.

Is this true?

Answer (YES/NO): YES